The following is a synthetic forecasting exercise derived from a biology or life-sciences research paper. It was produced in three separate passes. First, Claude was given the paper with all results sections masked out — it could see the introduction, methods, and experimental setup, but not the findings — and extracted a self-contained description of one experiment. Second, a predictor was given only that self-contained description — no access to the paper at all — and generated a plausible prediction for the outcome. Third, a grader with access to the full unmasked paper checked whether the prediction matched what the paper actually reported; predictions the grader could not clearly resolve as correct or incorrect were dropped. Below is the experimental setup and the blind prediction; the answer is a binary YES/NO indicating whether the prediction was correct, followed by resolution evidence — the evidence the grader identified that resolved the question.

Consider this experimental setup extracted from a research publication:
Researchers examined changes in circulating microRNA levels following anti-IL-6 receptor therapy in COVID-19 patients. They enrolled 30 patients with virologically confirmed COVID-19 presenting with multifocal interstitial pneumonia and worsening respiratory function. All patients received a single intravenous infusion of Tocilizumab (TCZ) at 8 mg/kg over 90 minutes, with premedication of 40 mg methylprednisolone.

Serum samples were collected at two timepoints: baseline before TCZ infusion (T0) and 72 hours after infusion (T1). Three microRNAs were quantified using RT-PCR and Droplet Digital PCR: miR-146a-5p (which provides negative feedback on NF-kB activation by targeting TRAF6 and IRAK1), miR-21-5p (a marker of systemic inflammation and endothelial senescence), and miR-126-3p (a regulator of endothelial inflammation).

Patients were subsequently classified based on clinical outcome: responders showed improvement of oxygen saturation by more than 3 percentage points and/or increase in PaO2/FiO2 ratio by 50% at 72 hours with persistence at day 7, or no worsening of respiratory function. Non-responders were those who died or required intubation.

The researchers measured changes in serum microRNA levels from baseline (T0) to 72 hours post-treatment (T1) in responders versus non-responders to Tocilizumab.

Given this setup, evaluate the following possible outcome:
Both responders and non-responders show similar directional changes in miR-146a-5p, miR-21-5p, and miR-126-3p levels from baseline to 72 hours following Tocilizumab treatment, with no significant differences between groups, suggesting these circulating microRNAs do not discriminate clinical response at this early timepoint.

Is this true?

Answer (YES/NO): NO